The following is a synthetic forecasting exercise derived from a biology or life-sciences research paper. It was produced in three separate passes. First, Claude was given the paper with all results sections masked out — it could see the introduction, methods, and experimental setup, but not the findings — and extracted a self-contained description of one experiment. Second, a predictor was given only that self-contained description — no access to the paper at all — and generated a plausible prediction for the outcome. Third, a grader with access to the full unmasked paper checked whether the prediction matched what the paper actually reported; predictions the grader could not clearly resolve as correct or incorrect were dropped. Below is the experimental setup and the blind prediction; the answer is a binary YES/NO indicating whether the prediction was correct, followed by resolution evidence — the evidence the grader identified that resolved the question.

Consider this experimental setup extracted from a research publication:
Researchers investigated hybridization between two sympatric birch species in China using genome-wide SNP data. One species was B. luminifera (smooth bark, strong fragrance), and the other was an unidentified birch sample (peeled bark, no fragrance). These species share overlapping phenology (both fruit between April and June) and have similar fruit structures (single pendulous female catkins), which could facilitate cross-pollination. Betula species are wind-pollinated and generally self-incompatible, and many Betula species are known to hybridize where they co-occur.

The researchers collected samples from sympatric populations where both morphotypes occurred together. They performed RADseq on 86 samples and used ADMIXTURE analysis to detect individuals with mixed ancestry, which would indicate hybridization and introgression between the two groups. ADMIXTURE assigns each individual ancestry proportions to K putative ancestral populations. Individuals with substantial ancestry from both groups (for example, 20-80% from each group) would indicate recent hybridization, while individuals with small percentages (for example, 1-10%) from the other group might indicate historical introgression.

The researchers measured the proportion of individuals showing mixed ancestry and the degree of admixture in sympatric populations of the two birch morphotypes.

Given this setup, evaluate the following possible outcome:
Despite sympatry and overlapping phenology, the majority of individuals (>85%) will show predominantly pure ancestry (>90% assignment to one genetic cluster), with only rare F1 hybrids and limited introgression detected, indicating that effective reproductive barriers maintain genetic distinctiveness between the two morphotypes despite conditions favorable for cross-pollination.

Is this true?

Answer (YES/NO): YES